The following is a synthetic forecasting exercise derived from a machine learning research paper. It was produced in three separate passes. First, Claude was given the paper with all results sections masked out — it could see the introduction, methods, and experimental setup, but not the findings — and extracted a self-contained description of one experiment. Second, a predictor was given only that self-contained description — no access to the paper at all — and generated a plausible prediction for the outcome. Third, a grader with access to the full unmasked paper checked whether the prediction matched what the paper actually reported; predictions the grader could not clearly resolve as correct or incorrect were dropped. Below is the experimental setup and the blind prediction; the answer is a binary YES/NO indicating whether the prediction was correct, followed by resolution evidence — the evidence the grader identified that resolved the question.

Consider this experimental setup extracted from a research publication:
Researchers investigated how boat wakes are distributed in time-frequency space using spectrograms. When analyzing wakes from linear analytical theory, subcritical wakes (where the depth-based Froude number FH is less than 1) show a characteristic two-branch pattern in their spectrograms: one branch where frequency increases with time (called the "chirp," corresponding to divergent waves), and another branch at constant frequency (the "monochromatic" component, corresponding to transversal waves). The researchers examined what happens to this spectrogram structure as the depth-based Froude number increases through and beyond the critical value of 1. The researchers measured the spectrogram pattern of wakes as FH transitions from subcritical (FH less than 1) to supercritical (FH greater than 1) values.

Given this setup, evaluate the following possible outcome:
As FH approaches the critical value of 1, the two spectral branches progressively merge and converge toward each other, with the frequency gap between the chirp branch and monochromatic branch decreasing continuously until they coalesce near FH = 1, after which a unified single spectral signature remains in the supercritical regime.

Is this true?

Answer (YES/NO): NO